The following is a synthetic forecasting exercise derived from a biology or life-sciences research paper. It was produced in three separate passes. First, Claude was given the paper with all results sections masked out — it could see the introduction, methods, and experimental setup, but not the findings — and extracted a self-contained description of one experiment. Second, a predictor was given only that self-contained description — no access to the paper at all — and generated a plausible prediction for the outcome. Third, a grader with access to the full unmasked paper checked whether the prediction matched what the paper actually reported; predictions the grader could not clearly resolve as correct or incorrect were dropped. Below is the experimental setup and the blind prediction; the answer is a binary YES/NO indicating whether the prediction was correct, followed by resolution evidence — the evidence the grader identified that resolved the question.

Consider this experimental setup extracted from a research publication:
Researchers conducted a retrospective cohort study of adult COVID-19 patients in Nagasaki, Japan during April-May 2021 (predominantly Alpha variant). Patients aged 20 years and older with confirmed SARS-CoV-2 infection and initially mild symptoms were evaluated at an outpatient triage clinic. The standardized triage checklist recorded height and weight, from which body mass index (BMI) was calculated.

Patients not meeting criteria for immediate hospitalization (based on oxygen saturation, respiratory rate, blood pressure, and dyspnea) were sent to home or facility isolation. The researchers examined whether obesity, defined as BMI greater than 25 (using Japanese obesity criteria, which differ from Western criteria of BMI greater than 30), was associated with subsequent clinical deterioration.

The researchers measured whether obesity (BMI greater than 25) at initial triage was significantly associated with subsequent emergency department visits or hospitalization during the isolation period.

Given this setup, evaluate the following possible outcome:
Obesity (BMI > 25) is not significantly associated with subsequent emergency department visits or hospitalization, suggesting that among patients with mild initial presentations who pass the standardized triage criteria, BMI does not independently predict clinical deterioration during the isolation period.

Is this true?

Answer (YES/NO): NO